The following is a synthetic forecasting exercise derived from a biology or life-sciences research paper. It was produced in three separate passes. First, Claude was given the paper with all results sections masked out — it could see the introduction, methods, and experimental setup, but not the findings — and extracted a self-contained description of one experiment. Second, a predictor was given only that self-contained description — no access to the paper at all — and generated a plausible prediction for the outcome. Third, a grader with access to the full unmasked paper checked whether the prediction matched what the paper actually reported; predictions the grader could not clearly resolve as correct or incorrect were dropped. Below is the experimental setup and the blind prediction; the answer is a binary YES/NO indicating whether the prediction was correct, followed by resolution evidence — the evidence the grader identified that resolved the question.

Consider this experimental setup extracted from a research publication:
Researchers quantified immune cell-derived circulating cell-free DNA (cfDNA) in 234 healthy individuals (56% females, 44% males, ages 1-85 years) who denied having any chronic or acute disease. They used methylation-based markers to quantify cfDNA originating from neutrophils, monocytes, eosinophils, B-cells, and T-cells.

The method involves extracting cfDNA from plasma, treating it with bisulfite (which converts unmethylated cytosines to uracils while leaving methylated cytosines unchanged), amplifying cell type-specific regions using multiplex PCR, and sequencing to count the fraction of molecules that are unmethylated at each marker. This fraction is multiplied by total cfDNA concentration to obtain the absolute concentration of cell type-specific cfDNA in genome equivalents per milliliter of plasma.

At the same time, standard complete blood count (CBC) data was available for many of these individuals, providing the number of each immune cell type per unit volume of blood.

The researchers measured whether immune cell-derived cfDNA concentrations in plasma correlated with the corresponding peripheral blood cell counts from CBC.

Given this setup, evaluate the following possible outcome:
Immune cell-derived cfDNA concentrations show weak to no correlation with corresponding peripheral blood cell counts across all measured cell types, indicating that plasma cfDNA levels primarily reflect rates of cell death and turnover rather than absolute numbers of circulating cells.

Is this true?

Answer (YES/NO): YES